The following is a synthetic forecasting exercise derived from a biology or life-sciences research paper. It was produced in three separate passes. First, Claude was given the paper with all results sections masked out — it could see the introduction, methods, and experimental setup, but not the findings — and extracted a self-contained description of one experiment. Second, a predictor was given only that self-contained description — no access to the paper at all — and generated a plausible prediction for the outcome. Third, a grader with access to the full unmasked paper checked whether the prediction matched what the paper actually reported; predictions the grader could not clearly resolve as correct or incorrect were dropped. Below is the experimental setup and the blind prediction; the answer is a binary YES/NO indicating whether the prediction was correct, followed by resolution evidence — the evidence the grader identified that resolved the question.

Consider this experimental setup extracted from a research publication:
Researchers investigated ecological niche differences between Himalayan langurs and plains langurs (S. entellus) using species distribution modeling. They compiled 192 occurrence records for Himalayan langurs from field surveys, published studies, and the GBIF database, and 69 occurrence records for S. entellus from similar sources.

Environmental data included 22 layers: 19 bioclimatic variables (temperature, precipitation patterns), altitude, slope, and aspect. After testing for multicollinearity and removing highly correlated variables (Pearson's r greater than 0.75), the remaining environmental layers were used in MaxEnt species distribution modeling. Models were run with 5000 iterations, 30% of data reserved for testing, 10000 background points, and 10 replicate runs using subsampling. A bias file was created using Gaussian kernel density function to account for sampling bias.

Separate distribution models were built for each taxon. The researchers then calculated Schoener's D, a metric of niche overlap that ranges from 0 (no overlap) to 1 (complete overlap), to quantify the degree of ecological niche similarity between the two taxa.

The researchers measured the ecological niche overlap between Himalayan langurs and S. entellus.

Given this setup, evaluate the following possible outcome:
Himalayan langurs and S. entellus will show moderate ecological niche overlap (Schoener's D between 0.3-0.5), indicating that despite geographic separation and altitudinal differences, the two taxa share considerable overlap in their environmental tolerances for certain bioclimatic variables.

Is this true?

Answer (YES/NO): NO